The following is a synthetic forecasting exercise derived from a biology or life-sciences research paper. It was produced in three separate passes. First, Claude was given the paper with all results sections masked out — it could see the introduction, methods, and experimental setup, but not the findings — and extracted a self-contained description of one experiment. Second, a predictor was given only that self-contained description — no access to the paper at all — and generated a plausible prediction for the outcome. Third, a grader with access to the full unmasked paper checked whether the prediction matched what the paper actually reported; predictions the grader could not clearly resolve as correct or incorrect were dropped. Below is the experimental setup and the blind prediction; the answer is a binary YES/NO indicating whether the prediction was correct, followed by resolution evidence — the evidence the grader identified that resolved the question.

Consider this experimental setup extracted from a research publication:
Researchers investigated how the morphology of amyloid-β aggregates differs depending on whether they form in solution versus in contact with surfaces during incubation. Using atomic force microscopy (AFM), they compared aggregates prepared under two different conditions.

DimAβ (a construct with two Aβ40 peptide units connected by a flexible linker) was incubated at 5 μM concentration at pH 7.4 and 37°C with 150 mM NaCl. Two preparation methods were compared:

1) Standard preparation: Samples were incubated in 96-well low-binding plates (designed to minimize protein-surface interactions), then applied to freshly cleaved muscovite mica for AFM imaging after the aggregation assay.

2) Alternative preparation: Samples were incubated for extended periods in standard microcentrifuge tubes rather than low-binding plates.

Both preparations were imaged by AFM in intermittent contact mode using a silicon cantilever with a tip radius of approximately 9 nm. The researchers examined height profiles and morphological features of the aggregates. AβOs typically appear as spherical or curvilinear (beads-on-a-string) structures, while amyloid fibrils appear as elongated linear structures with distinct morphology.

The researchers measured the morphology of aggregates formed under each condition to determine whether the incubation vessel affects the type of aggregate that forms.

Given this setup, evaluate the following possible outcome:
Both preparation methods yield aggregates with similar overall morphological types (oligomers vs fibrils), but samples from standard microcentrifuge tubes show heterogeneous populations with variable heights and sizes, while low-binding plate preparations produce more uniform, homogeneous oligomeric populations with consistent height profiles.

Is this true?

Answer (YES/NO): NO